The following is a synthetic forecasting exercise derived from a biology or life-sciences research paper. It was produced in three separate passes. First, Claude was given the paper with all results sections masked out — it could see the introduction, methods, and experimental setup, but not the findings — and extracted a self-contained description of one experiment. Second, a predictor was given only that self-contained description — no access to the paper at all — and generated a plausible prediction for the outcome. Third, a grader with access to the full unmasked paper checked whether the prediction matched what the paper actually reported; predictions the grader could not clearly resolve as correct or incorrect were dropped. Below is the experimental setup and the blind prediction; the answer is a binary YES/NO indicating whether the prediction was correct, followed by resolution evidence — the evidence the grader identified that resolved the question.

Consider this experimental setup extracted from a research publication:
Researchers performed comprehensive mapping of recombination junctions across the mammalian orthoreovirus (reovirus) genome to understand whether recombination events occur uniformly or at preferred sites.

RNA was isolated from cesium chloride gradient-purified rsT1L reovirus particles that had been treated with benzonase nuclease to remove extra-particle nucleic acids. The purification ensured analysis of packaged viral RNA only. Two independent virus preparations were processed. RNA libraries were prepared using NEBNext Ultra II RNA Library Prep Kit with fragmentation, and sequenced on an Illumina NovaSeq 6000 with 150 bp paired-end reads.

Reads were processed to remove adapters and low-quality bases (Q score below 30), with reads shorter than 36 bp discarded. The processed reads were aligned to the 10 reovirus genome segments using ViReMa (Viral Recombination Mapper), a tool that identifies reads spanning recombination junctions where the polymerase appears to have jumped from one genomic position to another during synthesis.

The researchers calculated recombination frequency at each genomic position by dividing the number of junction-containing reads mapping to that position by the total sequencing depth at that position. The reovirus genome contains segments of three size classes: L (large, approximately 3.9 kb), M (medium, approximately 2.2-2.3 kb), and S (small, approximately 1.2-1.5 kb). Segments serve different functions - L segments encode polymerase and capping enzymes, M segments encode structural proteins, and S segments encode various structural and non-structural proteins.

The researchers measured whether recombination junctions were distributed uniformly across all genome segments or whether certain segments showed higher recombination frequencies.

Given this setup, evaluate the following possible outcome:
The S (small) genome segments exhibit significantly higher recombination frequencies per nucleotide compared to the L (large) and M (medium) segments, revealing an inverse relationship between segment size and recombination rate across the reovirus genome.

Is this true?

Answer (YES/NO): NO